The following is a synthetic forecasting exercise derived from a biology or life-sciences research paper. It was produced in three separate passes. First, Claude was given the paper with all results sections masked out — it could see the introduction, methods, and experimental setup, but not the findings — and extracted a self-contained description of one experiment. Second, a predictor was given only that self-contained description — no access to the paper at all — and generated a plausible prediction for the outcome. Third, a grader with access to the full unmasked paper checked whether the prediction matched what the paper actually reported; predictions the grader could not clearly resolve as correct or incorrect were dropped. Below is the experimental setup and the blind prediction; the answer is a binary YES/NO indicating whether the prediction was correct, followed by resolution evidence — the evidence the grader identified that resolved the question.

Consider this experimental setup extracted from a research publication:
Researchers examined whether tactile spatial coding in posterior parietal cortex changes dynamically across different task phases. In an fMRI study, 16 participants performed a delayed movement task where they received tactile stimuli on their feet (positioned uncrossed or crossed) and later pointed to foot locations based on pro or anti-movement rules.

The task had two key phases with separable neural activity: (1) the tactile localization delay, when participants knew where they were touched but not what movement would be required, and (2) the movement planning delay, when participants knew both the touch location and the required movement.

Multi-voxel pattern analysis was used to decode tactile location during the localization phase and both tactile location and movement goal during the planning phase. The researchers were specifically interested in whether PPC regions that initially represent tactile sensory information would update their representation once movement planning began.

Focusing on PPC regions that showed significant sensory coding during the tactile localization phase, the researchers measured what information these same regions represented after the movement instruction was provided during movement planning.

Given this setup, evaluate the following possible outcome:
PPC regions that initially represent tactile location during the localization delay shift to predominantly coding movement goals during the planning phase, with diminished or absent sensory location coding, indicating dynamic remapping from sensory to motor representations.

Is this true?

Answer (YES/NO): YES